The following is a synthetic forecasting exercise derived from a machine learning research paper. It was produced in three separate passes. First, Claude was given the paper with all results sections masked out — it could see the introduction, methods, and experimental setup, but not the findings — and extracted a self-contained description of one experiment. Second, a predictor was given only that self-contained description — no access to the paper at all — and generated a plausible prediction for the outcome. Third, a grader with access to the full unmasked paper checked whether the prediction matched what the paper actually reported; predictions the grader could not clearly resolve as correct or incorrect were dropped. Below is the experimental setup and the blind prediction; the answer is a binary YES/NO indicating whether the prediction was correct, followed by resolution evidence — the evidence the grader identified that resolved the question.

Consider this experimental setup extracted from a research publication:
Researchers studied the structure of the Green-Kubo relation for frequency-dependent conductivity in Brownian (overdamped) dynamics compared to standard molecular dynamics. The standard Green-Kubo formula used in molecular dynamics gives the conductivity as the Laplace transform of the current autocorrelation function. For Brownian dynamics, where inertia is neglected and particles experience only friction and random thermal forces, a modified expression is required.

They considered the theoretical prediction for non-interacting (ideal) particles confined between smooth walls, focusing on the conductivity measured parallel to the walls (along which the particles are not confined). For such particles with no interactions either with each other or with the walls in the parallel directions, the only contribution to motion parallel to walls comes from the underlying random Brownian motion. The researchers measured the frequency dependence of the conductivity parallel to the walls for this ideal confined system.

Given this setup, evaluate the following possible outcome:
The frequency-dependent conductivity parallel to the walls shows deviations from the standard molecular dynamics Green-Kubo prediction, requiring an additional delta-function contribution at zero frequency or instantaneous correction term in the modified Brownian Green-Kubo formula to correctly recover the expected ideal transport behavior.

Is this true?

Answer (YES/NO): NO